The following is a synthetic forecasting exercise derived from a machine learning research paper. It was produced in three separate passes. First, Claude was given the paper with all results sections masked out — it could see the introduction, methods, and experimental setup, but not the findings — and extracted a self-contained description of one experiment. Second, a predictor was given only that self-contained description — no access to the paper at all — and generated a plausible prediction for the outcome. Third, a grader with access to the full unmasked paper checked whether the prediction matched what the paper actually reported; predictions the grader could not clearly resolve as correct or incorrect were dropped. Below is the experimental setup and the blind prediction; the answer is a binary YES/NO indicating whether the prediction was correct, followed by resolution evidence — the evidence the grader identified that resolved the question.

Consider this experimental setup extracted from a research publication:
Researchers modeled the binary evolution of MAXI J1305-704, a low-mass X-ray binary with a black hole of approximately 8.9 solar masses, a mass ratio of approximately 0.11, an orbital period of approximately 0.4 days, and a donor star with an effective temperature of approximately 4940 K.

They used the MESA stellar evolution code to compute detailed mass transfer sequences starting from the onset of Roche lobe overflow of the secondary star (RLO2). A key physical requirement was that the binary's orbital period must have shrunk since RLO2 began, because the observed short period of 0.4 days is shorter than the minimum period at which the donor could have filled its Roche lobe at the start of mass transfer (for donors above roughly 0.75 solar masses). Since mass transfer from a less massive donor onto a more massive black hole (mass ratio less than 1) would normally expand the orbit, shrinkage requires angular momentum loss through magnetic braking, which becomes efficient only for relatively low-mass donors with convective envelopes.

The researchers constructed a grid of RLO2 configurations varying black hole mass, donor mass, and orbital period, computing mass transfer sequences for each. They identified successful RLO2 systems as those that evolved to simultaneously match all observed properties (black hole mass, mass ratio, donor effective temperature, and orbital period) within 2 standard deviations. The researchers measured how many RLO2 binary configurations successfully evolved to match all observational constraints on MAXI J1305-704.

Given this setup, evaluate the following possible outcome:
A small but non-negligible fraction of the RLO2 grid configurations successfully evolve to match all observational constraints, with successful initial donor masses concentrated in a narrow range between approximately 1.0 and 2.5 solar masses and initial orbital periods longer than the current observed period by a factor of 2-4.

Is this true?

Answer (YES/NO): NO